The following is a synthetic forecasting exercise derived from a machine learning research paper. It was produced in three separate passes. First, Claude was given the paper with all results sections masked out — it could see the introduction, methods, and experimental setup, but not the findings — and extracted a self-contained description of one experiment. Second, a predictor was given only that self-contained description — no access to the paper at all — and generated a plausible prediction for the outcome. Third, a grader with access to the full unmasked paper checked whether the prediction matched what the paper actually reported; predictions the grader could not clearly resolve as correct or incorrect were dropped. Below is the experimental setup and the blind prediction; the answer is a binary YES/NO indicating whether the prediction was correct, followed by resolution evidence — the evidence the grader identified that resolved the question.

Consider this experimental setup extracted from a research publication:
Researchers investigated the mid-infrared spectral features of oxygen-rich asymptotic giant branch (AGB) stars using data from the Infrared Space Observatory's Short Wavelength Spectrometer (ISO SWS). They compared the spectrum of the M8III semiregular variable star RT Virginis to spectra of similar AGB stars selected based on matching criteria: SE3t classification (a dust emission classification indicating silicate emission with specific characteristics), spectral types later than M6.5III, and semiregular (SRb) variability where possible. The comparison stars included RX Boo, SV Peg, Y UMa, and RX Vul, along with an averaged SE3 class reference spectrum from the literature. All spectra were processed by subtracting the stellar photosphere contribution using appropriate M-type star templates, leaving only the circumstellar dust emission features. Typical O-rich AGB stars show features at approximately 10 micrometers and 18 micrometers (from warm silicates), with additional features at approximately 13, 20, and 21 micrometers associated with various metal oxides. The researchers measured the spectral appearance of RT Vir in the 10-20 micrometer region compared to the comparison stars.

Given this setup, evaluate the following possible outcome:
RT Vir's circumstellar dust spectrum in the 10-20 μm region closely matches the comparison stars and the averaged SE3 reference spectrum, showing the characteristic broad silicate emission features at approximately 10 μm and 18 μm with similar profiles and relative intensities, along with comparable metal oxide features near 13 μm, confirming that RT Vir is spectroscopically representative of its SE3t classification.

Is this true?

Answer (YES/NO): NO